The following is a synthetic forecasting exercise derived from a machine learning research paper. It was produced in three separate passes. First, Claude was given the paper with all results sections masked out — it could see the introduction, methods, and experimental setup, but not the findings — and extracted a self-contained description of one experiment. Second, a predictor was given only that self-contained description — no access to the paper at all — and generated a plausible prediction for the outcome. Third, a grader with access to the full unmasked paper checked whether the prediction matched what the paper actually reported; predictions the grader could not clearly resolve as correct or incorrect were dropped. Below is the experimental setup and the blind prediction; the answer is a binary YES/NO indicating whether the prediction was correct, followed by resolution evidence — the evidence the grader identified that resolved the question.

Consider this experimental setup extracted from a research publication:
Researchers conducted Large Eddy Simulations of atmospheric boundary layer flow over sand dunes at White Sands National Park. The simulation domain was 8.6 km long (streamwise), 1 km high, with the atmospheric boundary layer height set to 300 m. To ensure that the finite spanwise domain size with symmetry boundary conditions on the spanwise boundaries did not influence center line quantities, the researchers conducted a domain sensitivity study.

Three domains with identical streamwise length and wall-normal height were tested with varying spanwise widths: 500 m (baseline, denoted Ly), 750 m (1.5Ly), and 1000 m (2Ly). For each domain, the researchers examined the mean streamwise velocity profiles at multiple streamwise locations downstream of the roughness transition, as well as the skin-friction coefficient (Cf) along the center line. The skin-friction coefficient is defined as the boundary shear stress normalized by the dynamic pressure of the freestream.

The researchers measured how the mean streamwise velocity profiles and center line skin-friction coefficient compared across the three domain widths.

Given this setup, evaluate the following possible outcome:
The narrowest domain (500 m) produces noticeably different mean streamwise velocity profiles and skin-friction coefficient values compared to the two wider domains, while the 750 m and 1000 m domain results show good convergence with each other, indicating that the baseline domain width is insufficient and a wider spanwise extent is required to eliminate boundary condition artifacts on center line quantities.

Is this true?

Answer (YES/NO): NO